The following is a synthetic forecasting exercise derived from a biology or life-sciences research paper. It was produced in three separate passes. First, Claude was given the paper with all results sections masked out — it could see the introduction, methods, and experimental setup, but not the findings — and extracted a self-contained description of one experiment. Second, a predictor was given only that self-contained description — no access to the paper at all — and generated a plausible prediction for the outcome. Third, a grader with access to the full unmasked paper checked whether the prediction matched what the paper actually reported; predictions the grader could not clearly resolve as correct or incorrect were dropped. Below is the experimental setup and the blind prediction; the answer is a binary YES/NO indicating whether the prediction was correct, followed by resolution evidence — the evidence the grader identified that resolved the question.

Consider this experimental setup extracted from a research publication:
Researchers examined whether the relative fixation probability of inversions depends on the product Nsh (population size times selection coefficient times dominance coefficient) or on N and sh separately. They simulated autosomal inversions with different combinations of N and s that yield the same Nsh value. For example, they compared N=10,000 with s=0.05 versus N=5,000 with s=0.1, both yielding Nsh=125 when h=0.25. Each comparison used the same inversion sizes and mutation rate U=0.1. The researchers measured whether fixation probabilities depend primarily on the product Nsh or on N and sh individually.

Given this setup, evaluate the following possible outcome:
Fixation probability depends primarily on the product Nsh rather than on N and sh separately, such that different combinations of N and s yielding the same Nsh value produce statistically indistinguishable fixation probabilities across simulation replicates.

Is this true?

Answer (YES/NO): NO